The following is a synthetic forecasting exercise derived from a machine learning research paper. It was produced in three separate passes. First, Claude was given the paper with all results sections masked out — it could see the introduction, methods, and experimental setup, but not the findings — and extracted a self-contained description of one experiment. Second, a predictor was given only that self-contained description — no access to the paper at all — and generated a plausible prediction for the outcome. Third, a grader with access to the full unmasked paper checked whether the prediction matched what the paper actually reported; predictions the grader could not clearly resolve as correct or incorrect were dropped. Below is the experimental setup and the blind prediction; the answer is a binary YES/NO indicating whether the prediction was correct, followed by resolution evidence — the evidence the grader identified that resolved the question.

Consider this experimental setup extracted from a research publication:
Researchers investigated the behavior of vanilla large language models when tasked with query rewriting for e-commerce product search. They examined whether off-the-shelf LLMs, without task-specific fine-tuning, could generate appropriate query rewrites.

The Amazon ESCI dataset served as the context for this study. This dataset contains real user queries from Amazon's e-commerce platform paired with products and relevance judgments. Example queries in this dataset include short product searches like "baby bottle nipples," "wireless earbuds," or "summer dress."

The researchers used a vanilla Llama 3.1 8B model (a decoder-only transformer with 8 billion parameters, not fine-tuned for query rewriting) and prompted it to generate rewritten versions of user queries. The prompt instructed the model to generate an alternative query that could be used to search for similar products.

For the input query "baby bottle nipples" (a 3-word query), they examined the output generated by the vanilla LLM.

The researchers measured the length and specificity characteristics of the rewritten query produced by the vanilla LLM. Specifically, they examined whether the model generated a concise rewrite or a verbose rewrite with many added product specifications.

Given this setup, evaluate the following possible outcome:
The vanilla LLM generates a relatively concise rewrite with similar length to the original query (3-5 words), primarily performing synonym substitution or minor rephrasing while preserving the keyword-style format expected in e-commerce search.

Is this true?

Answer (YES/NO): NO